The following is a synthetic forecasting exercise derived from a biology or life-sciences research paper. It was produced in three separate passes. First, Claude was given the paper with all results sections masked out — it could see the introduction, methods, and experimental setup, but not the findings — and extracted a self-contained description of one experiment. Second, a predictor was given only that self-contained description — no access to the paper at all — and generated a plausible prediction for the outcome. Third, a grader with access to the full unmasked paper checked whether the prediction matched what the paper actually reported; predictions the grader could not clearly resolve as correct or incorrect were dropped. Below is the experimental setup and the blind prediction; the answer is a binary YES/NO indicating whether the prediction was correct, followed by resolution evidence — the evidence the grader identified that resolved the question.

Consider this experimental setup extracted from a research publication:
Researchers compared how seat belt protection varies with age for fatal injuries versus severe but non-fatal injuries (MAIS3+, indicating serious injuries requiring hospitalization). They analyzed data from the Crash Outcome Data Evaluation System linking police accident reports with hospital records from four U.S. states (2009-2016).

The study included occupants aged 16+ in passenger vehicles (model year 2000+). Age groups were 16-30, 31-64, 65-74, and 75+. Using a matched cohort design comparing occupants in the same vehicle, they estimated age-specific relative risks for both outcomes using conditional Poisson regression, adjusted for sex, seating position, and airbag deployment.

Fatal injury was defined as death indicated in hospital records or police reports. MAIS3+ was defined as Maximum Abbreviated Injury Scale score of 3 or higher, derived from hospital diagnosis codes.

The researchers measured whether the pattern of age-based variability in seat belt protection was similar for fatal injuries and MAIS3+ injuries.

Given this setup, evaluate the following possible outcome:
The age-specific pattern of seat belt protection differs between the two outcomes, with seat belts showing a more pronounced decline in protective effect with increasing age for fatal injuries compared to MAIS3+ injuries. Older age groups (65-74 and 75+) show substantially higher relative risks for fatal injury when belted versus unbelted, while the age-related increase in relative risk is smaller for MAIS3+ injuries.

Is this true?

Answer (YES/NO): NO